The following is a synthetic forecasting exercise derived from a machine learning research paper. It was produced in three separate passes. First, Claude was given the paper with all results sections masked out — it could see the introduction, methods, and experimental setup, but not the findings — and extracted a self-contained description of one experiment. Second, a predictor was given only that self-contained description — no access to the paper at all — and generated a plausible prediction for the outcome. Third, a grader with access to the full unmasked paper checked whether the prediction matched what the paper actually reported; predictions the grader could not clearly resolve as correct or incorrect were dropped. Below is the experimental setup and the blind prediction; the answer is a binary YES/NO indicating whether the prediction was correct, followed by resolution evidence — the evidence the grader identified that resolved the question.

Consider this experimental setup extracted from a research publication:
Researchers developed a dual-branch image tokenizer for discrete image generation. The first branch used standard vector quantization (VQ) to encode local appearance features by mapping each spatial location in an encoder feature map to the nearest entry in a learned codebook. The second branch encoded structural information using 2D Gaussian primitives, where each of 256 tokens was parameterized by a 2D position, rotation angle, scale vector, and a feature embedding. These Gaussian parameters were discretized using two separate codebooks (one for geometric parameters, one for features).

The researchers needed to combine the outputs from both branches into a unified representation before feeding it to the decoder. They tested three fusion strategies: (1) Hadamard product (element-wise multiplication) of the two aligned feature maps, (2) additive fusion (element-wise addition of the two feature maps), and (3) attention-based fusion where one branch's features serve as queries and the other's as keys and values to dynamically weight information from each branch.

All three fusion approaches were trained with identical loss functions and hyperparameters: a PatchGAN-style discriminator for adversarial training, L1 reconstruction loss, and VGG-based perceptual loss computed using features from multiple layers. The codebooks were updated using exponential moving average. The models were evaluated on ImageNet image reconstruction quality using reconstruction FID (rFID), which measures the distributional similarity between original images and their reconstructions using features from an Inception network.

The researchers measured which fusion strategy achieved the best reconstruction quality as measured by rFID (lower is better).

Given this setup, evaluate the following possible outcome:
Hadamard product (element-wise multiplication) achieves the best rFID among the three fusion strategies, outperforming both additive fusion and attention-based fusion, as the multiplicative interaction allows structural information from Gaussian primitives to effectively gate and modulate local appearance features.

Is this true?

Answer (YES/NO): YES